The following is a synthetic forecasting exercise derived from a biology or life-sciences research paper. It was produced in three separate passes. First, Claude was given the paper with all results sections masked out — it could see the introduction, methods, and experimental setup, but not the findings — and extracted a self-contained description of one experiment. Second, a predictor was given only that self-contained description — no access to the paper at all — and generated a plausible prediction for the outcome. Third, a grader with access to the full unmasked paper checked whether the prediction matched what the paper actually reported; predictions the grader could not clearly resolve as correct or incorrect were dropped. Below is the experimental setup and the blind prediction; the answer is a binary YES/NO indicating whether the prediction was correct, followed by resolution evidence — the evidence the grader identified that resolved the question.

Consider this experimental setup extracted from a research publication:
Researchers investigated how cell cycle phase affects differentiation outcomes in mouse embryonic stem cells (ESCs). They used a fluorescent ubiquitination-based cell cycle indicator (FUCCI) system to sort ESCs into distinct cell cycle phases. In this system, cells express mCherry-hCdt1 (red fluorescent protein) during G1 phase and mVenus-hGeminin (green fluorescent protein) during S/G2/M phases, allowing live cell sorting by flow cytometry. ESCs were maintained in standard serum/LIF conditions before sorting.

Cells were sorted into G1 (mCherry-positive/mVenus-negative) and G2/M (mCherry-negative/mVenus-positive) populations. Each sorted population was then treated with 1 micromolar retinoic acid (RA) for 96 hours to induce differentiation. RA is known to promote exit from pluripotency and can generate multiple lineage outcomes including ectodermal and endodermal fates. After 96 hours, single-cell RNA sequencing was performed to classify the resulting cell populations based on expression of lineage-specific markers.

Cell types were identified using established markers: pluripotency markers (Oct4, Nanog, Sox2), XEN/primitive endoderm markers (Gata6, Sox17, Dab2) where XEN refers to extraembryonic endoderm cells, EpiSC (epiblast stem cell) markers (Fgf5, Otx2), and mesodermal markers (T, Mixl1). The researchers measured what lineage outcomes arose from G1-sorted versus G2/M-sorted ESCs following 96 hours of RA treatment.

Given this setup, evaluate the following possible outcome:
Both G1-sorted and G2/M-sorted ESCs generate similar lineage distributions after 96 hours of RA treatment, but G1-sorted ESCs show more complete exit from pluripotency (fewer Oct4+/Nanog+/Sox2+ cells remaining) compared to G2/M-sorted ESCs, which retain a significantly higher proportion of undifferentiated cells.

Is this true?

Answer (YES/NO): NO